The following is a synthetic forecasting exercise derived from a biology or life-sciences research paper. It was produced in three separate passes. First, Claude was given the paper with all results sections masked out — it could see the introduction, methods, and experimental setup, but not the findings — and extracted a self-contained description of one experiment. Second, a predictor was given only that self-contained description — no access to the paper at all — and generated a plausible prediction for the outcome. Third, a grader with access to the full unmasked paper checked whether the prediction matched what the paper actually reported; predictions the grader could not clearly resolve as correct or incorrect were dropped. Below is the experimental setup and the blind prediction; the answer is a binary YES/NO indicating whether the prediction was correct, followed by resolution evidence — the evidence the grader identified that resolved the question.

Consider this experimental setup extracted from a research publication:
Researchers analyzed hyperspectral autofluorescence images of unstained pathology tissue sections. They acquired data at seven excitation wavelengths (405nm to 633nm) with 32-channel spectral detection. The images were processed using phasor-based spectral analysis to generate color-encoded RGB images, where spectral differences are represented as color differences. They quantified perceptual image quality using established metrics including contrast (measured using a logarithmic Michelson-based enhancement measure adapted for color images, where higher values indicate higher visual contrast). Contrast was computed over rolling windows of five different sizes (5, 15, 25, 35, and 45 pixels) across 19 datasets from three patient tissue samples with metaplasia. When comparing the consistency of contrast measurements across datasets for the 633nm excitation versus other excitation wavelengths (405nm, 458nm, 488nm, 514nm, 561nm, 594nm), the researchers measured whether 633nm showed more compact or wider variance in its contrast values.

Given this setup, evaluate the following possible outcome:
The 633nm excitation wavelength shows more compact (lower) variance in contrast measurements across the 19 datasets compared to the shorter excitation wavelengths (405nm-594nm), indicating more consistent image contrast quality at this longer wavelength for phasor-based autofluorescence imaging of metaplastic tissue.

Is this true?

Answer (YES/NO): NO